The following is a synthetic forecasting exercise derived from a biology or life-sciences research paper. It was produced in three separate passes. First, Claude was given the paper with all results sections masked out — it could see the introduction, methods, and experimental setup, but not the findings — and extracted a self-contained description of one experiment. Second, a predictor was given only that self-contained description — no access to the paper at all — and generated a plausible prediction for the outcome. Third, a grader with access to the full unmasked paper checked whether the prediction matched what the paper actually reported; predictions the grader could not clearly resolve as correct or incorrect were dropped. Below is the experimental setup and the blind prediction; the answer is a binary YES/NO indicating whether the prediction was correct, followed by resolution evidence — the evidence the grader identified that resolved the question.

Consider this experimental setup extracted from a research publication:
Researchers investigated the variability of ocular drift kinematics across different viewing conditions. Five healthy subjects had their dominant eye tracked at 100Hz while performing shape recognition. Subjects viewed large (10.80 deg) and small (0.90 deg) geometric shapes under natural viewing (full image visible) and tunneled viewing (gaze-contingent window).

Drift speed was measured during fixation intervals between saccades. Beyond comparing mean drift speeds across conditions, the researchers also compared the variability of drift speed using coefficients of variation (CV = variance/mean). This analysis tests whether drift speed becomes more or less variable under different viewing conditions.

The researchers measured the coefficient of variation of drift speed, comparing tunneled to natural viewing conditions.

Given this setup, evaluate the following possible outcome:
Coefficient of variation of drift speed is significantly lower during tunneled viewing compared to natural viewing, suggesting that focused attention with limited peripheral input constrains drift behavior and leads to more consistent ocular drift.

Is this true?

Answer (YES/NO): NO